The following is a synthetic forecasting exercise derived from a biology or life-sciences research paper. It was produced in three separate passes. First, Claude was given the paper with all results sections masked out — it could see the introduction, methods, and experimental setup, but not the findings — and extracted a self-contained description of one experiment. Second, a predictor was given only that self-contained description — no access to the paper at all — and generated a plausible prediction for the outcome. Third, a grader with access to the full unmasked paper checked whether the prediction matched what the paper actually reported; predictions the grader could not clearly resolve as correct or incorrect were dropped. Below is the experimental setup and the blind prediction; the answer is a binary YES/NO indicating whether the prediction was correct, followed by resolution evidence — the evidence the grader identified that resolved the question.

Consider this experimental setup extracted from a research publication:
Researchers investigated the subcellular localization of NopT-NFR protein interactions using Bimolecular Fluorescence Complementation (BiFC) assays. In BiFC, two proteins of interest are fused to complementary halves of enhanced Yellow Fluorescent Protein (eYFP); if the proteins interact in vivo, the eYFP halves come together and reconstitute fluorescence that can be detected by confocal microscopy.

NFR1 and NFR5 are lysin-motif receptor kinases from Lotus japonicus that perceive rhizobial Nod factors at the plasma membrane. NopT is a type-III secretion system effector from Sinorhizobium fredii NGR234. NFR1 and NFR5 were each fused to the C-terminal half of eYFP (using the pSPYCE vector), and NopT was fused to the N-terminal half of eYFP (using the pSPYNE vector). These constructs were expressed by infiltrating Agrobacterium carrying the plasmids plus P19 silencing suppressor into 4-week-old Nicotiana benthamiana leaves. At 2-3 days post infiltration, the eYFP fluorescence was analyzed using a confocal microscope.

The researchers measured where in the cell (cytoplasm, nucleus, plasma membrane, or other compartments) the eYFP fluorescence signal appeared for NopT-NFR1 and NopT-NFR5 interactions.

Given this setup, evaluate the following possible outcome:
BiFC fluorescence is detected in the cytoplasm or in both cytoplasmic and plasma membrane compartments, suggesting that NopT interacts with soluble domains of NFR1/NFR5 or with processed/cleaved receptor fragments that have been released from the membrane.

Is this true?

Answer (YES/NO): NO